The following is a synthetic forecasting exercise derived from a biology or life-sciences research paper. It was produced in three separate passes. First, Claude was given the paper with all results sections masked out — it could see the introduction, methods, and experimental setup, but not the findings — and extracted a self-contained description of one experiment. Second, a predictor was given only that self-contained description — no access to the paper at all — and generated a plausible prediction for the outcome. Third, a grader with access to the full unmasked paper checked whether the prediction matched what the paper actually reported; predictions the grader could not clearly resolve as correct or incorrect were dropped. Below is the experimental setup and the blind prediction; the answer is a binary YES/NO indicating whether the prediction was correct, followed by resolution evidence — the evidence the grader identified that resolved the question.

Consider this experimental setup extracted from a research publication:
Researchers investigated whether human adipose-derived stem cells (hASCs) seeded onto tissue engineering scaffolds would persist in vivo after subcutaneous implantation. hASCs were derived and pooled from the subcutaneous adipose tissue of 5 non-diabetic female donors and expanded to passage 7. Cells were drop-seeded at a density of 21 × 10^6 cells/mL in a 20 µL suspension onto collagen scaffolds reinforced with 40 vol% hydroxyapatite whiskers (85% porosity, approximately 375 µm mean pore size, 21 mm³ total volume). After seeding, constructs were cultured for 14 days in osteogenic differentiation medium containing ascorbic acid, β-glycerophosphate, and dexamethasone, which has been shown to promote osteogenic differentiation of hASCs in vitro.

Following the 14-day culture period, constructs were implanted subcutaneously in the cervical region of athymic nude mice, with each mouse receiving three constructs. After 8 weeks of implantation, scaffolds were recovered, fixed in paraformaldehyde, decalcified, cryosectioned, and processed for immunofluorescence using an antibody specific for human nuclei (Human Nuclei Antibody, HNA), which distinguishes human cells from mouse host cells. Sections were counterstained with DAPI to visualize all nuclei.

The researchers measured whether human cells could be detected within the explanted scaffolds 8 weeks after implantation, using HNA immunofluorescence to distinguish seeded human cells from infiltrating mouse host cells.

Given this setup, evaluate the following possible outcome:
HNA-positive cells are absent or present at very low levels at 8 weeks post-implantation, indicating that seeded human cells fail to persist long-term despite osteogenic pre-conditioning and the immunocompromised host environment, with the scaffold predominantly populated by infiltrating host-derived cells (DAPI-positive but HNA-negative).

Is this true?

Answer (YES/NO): YES